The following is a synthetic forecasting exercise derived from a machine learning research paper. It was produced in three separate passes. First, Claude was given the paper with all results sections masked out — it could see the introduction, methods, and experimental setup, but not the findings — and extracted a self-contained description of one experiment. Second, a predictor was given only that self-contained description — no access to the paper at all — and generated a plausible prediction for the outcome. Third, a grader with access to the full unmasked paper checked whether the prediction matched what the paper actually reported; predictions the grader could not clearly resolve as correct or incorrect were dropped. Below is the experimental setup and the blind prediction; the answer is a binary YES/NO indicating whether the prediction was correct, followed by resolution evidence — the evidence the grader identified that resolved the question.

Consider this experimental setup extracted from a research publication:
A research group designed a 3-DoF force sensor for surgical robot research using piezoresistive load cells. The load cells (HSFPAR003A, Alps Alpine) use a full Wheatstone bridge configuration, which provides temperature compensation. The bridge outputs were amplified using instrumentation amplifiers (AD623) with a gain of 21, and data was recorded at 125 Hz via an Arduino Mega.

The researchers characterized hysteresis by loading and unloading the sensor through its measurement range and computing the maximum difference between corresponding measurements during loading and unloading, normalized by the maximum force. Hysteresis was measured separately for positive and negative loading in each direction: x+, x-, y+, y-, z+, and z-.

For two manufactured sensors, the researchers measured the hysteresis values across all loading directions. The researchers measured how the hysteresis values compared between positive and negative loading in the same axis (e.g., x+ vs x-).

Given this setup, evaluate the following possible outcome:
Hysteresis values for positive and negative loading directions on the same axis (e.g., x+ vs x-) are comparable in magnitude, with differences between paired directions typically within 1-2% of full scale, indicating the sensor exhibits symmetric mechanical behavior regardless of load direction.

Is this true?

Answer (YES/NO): YES